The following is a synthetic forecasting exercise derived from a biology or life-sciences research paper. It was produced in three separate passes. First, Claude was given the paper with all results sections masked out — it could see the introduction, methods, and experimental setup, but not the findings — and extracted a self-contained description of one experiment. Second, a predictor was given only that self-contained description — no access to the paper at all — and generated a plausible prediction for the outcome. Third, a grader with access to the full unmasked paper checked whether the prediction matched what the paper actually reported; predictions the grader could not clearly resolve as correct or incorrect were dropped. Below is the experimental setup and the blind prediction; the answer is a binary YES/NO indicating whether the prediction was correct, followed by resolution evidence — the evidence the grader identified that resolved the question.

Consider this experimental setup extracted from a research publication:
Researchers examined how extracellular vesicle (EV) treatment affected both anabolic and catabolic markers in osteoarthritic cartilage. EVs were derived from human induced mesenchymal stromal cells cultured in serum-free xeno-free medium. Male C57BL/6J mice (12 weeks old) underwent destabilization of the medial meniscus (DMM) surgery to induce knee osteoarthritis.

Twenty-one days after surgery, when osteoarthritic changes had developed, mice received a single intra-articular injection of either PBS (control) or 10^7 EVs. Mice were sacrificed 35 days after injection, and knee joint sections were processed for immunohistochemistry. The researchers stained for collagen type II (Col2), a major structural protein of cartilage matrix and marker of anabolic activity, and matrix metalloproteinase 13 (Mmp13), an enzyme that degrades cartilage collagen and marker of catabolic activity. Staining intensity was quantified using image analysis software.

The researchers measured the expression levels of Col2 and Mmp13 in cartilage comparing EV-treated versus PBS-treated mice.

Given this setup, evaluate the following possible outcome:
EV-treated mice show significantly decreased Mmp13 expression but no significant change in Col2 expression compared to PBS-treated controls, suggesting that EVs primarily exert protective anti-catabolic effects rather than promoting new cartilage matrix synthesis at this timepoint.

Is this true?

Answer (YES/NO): NO